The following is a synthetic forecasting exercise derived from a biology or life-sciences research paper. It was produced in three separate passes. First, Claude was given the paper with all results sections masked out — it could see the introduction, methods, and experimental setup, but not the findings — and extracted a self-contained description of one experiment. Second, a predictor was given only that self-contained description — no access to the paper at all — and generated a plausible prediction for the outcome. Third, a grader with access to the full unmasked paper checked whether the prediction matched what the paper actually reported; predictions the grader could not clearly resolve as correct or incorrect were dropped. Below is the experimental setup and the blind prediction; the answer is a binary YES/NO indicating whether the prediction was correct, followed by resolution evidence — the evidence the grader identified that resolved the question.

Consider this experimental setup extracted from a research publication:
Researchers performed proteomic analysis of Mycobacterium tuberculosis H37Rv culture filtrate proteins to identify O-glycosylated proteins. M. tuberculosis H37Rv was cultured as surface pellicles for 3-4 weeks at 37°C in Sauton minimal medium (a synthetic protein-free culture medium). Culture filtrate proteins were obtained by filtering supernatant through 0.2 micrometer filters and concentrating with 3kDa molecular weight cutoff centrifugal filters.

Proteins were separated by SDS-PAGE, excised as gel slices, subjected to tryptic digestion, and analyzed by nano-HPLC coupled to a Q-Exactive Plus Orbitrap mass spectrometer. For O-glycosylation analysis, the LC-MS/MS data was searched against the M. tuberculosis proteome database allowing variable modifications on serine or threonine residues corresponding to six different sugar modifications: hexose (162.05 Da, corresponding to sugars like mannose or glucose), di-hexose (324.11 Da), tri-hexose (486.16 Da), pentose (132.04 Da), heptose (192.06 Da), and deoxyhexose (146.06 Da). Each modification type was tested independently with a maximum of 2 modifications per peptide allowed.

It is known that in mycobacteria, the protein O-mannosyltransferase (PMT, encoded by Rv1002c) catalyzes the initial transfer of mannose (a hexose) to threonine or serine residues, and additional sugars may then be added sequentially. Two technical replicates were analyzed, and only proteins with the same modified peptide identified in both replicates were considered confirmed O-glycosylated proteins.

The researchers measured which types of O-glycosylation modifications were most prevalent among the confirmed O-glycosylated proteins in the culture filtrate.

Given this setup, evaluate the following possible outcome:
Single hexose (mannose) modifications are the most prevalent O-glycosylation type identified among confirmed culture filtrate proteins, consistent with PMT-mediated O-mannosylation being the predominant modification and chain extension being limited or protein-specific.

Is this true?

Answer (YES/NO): YES